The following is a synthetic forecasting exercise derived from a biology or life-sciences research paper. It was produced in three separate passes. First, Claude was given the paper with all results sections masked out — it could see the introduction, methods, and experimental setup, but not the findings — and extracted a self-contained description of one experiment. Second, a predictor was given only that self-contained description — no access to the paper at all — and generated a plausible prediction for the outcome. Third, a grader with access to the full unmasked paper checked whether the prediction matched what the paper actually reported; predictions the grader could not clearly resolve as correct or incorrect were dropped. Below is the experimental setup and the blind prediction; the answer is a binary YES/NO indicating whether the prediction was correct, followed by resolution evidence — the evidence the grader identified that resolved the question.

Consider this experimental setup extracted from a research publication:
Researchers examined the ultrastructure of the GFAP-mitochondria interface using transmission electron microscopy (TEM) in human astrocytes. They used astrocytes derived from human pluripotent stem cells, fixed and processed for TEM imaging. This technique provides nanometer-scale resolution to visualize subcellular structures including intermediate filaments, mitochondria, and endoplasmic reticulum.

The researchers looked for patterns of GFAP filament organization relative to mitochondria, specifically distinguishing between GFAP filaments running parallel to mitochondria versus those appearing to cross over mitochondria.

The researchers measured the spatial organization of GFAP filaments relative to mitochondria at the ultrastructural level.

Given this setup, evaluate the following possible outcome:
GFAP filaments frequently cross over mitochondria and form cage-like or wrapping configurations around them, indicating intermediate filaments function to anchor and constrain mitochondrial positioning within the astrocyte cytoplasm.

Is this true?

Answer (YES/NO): NO